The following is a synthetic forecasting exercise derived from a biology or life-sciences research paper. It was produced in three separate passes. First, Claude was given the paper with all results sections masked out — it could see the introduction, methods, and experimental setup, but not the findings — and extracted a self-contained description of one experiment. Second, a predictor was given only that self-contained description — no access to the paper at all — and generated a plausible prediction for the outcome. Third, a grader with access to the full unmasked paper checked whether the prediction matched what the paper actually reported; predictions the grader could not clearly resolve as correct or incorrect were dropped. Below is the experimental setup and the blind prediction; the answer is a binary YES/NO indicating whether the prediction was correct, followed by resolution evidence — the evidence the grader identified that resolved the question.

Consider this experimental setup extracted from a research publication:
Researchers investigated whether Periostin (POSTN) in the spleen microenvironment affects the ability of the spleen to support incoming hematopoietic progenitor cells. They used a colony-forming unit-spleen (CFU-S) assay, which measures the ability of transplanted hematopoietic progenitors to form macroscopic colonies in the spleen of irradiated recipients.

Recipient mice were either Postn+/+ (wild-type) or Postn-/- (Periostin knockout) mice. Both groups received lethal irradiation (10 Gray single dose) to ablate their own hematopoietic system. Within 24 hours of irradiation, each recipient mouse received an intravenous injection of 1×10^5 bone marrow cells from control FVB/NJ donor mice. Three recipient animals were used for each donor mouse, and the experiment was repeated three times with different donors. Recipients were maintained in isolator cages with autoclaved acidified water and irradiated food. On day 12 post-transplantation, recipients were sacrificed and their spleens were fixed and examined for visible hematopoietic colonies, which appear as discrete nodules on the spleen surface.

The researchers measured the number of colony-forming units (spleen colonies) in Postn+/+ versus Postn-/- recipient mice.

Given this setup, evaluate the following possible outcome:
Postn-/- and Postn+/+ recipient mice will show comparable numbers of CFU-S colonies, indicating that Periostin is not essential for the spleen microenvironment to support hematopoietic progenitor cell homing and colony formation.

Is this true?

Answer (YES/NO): NO